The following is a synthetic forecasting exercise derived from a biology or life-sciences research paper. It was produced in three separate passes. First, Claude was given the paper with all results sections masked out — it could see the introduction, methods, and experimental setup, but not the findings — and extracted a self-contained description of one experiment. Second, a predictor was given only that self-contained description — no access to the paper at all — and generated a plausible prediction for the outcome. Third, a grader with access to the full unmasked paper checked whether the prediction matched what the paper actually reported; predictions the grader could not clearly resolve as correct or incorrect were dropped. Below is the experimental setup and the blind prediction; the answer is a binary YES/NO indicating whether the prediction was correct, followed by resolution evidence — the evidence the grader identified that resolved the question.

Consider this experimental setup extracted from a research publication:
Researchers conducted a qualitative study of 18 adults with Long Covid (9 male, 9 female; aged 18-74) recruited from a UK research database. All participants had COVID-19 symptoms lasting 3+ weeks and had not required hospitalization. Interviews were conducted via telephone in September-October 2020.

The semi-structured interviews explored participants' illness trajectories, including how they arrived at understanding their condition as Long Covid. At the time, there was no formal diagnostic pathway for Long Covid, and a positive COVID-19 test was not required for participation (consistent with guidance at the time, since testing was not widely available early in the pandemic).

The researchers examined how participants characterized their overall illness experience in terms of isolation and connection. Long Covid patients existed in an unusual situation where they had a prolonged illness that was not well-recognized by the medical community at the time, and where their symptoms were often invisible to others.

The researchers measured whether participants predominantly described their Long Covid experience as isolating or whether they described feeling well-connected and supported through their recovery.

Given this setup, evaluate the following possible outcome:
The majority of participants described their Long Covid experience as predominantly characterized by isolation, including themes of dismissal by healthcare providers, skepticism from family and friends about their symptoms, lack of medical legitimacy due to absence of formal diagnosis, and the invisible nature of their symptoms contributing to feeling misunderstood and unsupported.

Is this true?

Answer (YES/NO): NO